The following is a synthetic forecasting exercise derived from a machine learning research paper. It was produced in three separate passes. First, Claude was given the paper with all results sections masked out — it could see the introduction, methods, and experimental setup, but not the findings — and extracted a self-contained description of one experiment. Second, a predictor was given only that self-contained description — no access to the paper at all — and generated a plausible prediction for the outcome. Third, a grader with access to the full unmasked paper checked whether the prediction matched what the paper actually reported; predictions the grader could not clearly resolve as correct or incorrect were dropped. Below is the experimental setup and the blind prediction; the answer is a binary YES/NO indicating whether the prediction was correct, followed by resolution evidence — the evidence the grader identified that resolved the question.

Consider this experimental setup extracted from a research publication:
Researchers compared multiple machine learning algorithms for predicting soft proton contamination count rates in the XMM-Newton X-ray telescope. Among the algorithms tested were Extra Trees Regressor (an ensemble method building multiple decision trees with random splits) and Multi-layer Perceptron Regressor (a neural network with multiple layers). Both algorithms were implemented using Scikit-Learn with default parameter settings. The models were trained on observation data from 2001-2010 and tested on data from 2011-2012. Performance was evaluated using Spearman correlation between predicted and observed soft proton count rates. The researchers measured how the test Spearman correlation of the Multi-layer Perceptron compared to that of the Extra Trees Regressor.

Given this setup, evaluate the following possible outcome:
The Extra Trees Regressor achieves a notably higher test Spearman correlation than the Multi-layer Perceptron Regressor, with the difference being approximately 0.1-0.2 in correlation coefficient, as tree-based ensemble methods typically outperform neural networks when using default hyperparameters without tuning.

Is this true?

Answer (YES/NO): NO